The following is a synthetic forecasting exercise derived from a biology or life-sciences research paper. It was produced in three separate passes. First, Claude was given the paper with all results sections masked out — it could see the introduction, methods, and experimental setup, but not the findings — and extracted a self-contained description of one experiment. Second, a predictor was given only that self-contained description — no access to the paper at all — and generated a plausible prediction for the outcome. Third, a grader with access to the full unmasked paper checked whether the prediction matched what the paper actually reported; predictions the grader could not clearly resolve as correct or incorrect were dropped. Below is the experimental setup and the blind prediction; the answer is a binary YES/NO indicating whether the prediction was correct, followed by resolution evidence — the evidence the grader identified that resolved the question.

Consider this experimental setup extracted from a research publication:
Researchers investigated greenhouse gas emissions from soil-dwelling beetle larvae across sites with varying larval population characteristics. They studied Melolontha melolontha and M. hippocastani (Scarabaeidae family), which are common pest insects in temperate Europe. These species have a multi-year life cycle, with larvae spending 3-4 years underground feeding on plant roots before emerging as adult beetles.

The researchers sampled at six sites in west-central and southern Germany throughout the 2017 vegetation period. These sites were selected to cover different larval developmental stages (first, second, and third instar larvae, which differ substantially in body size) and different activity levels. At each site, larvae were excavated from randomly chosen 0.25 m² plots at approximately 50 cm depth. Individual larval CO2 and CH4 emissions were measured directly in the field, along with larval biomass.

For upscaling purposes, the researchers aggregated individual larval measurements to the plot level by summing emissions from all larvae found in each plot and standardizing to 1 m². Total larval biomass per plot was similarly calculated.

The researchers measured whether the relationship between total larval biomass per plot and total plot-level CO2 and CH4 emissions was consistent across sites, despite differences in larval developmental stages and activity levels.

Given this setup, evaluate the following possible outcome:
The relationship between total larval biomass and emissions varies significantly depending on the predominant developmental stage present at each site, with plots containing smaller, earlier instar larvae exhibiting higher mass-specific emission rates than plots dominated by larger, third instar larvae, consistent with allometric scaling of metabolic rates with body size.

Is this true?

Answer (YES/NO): NO